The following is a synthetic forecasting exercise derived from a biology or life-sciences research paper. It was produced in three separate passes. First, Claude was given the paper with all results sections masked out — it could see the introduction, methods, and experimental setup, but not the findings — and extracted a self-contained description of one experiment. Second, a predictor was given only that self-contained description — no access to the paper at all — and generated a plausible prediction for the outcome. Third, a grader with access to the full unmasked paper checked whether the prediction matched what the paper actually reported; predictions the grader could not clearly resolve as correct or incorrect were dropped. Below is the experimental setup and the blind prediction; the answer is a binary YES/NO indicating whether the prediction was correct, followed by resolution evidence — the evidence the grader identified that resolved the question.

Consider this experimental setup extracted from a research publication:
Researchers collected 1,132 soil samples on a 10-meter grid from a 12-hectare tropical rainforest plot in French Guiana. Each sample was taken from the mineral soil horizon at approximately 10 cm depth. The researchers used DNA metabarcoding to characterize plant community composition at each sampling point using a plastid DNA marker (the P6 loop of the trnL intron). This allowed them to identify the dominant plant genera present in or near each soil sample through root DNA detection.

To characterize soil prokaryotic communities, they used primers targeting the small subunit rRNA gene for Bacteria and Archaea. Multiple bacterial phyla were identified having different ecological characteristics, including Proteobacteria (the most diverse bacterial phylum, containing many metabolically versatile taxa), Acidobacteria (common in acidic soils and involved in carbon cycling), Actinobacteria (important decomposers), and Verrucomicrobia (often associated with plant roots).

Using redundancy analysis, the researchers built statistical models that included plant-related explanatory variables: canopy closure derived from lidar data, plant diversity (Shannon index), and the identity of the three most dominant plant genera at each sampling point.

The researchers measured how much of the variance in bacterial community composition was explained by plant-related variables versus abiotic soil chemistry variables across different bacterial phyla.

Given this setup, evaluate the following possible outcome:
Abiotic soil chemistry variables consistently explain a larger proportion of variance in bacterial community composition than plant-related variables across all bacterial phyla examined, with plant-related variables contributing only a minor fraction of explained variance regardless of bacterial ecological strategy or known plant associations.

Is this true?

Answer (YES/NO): NO